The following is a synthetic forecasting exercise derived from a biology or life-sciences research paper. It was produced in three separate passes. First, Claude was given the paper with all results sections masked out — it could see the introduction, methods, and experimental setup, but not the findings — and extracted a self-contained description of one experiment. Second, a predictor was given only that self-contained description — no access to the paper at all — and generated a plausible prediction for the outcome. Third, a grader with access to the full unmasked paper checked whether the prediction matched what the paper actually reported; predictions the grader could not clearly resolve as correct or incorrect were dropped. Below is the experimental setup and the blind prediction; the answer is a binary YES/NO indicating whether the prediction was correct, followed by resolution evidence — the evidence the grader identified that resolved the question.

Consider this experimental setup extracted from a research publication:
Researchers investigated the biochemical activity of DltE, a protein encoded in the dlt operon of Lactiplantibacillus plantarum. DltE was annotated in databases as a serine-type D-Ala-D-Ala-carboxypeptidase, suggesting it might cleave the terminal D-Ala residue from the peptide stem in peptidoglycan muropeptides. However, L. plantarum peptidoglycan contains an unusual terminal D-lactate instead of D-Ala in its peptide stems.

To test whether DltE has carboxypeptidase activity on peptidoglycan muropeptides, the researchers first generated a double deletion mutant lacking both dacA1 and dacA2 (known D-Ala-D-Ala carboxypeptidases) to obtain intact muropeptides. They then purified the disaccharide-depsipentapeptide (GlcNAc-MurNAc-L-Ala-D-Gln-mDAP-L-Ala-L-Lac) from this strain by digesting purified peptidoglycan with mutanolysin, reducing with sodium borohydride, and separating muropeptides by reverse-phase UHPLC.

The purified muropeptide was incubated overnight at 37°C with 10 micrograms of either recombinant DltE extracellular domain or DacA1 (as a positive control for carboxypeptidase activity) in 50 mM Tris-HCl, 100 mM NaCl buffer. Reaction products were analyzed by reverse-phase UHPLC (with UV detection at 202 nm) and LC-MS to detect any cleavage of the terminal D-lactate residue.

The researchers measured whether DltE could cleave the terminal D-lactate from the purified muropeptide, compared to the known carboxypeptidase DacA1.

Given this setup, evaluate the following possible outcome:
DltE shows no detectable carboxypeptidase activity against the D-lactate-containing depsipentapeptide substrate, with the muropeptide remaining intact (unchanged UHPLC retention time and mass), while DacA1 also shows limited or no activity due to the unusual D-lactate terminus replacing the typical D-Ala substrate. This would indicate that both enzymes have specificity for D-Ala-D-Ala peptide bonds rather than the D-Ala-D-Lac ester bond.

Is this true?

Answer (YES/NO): NO